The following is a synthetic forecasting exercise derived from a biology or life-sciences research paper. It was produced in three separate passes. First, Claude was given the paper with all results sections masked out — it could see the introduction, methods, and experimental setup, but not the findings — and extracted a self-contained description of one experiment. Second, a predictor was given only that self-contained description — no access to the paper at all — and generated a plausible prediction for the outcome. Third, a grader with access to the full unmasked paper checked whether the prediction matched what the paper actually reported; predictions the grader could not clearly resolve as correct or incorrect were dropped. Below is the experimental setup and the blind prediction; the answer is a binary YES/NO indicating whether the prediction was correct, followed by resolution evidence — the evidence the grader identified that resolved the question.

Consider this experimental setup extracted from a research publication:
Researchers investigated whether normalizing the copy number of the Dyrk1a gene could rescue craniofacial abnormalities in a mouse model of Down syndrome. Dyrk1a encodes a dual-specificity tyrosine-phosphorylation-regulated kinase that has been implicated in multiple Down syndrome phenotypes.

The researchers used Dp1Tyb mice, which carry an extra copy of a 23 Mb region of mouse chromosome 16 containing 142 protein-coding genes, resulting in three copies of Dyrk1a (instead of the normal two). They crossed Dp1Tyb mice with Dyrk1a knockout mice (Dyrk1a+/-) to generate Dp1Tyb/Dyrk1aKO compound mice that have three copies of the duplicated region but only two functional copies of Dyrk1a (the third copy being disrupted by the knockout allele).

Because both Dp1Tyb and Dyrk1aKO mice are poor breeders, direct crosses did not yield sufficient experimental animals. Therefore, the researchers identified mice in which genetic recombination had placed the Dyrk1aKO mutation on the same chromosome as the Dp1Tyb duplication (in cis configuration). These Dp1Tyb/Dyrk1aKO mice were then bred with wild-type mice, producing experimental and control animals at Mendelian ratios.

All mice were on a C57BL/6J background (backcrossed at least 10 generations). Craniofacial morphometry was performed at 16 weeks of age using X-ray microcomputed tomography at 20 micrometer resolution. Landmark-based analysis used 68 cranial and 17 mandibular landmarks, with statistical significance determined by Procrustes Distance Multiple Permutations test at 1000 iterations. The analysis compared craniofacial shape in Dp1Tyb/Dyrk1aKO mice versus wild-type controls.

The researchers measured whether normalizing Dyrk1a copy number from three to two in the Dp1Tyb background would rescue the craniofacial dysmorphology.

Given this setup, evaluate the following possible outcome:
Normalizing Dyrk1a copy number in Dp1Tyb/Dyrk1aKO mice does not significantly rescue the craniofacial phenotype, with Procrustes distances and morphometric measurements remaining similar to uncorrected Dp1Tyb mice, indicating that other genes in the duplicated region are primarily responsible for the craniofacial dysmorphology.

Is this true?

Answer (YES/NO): NO